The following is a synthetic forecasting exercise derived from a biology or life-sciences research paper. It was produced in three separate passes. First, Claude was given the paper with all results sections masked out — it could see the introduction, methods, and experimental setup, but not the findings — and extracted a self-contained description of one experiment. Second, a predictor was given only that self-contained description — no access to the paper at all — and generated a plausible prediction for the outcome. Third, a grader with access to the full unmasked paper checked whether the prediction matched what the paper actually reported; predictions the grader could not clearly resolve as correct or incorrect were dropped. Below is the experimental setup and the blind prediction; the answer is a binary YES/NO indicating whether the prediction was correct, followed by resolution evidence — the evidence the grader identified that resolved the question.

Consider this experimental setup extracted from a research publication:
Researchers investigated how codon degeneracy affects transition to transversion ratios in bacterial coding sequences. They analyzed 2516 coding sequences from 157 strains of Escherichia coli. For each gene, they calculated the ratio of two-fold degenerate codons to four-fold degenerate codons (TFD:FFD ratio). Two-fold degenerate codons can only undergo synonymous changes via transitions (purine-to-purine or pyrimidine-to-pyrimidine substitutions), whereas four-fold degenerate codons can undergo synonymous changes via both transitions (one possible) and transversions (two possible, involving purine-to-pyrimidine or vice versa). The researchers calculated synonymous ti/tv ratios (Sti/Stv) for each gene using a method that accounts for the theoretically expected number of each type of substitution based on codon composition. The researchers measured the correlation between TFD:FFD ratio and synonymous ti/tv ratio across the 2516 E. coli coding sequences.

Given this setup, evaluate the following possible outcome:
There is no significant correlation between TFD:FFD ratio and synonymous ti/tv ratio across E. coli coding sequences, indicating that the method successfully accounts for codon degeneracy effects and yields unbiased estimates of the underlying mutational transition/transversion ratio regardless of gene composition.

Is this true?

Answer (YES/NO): NO